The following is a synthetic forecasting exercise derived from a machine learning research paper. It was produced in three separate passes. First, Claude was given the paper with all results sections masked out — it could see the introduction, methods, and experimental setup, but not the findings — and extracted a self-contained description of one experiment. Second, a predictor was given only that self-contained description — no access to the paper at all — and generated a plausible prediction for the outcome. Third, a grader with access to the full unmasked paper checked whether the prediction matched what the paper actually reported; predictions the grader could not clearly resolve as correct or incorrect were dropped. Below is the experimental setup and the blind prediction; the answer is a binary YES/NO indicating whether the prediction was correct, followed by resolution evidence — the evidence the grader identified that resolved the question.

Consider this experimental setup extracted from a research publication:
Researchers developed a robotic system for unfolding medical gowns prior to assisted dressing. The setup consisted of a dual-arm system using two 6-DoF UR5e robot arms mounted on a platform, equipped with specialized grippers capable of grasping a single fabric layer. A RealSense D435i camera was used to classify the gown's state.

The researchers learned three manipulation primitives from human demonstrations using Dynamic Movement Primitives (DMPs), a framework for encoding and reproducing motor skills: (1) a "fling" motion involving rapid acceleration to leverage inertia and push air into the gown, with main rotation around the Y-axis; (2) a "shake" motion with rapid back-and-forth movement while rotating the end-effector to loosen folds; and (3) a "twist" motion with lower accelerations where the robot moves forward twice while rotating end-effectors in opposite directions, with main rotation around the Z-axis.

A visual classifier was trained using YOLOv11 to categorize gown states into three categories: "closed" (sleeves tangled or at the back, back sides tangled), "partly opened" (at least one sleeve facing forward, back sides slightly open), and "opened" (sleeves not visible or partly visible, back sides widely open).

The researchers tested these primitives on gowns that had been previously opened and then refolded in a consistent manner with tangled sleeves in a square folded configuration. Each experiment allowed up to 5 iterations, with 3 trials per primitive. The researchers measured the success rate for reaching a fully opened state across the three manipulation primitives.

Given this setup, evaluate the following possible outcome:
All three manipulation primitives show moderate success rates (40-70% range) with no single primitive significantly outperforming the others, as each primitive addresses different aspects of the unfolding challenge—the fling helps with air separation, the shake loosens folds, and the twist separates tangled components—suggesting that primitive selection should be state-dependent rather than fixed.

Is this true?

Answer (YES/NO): NO